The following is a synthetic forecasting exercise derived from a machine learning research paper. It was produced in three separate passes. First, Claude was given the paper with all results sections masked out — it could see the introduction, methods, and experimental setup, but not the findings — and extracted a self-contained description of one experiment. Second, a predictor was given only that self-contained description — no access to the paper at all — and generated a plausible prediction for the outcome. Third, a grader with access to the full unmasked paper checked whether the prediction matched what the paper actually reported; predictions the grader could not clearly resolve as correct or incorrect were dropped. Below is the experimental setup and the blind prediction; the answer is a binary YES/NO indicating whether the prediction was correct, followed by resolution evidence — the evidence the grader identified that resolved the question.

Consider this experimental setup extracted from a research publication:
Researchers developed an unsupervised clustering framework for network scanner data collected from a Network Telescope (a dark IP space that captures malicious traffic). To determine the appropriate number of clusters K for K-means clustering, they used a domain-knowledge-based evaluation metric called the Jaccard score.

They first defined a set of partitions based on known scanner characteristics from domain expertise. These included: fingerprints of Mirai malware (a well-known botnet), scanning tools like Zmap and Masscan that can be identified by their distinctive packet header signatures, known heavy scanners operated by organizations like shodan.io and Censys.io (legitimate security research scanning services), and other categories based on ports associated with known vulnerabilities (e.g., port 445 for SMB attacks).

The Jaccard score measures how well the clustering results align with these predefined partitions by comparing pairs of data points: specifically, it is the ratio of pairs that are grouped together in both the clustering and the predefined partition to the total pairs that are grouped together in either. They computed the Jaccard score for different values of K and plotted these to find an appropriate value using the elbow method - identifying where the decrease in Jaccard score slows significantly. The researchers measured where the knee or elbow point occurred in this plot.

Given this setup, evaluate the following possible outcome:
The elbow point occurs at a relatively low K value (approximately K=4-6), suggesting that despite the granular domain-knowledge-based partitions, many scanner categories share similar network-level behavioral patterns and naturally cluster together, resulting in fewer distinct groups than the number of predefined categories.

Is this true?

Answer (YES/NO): NO